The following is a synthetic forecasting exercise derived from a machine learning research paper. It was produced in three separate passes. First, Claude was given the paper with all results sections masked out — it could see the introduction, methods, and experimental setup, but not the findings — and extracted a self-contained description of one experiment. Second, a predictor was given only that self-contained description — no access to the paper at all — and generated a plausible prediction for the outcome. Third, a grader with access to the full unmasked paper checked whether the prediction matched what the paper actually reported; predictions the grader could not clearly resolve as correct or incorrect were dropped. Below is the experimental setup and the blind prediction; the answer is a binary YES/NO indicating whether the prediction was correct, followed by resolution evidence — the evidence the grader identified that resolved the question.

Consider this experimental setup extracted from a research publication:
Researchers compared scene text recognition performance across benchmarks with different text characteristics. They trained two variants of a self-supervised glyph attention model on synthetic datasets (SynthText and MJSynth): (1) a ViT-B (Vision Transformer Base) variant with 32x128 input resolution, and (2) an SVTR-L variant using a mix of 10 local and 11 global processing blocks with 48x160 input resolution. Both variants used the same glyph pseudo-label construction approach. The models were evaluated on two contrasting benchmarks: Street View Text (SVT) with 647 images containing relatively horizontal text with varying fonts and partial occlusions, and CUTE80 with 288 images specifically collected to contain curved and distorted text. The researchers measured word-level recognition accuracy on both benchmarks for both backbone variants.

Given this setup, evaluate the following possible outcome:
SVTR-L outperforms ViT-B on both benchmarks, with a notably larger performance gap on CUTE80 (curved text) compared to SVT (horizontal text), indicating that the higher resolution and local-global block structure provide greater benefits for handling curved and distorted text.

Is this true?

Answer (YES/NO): NO